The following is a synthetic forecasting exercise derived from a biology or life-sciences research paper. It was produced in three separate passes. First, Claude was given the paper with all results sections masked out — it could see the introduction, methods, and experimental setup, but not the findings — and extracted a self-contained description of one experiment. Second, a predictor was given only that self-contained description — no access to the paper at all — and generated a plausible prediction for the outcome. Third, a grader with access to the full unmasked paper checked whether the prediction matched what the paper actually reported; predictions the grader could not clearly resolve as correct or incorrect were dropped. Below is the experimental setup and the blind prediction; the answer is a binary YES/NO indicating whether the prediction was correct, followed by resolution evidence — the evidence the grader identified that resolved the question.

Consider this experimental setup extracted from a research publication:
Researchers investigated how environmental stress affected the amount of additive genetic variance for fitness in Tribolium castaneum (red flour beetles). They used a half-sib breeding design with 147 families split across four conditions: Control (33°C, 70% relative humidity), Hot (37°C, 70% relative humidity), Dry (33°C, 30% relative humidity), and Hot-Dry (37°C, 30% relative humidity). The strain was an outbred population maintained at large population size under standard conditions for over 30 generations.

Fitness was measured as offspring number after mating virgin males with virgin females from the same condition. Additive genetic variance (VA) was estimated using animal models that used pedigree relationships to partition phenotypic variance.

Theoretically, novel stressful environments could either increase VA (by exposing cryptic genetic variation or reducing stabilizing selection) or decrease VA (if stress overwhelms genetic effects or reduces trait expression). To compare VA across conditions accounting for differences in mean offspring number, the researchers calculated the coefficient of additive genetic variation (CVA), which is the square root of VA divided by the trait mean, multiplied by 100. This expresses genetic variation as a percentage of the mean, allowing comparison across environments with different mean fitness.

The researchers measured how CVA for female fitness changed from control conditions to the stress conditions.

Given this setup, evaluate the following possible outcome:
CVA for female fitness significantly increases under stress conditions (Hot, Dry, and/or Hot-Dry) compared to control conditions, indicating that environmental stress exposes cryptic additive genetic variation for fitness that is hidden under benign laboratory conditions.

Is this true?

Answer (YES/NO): NO